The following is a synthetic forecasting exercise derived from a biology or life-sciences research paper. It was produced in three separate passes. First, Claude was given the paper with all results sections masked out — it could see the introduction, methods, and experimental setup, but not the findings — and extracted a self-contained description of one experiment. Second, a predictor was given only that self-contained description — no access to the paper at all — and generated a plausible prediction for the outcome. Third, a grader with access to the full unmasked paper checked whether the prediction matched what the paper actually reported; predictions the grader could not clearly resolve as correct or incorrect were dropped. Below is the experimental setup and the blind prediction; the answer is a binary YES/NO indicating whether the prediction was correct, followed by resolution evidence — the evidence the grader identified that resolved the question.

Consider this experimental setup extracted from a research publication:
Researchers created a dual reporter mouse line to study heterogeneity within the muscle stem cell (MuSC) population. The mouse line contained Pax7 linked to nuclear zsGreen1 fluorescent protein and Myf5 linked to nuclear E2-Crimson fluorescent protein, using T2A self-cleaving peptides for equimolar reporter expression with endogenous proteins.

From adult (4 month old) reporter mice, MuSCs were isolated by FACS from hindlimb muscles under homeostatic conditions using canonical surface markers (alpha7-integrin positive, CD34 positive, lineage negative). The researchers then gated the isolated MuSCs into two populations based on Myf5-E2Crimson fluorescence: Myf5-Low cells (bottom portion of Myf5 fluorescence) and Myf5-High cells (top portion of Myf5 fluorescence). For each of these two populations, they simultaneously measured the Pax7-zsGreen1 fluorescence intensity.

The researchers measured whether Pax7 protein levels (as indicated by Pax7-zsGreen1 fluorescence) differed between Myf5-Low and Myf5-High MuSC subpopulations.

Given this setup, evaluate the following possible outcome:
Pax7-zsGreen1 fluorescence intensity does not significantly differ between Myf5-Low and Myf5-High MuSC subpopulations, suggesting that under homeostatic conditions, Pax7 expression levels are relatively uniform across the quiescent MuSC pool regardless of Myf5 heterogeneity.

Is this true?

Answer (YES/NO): NO